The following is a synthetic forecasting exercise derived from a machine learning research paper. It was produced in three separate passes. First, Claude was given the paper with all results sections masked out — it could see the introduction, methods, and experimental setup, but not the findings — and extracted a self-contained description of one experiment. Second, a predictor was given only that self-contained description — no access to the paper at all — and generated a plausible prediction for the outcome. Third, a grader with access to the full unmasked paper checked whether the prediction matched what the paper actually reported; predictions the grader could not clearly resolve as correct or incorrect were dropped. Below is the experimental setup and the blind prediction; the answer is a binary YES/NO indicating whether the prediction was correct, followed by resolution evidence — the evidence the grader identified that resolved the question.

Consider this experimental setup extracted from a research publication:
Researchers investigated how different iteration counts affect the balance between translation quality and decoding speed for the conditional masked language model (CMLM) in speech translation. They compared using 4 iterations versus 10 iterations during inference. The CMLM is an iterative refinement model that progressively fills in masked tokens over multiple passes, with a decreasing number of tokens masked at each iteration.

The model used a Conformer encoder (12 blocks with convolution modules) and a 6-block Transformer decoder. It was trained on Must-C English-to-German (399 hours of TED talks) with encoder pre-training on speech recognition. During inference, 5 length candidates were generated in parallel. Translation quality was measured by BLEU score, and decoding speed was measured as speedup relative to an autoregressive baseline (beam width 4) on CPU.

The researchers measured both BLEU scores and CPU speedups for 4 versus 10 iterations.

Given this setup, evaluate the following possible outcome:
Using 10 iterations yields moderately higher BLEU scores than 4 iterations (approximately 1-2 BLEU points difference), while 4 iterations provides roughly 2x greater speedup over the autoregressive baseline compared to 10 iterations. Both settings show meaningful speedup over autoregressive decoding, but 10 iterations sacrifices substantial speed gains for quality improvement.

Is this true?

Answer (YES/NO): NO